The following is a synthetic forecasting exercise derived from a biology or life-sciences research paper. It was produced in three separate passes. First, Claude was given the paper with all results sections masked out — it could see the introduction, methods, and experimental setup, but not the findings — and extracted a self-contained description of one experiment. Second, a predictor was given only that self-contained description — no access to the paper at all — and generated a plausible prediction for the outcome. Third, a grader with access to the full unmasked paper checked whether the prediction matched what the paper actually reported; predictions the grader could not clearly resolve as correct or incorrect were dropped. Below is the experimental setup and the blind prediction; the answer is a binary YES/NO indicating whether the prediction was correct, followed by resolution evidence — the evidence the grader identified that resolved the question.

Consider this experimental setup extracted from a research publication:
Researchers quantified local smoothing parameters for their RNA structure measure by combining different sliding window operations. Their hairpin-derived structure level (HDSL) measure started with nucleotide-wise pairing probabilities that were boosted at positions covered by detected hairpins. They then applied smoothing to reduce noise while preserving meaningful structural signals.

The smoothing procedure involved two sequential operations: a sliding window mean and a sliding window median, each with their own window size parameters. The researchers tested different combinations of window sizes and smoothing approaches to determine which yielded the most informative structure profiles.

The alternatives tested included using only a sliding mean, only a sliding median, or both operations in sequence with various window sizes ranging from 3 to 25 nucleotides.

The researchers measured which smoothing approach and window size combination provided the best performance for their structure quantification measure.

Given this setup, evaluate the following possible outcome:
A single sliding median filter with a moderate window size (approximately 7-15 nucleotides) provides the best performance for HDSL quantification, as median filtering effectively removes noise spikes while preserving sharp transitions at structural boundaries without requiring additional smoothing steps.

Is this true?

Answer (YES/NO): NO